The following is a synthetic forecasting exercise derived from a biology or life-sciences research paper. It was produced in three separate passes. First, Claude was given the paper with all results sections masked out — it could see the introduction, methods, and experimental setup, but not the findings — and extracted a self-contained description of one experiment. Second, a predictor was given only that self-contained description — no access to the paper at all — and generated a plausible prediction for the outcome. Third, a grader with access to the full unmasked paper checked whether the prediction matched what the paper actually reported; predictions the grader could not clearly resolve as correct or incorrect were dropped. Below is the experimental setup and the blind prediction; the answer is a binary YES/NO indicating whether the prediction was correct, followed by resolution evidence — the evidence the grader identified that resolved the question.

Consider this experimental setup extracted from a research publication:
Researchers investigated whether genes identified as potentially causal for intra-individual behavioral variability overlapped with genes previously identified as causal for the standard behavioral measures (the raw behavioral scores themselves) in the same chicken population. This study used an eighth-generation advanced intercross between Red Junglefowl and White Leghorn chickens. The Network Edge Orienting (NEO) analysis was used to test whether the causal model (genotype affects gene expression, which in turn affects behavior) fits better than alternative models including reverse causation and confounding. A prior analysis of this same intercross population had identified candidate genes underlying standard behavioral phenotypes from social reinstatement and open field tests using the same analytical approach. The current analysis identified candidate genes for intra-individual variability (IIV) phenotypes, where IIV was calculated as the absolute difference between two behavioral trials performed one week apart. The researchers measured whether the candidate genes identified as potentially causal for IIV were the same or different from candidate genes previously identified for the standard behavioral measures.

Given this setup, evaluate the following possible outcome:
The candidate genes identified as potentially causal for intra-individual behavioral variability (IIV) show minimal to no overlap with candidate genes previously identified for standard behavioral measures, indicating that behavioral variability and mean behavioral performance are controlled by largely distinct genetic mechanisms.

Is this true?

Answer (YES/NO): NO